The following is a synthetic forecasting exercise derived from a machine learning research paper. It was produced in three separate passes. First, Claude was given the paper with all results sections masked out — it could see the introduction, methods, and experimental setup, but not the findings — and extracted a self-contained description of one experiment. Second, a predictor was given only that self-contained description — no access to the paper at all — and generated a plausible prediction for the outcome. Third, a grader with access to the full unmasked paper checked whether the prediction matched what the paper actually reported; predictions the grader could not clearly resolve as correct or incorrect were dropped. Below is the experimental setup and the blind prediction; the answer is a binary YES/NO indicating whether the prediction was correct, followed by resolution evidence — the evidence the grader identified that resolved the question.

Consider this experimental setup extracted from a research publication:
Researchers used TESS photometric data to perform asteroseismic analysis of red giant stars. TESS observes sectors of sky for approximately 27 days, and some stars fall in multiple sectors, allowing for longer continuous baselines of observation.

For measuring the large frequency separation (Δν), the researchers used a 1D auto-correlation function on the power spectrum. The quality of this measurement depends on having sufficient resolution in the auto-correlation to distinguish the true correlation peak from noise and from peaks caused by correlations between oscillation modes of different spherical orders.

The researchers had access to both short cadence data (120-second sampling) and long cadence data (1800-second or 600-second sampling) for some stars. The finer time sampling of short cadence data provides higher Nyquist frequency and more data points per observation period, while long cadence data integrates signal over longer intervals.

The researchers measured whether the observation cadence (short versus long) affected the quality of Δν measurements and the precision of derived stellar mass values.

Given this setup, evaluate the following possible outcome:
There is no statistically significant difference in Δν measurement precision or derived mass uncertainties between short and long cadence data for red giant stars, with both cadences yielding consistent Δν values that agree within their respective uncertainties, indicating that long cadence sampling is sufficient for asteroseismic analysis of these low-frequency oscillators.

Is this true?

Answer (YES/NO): NO